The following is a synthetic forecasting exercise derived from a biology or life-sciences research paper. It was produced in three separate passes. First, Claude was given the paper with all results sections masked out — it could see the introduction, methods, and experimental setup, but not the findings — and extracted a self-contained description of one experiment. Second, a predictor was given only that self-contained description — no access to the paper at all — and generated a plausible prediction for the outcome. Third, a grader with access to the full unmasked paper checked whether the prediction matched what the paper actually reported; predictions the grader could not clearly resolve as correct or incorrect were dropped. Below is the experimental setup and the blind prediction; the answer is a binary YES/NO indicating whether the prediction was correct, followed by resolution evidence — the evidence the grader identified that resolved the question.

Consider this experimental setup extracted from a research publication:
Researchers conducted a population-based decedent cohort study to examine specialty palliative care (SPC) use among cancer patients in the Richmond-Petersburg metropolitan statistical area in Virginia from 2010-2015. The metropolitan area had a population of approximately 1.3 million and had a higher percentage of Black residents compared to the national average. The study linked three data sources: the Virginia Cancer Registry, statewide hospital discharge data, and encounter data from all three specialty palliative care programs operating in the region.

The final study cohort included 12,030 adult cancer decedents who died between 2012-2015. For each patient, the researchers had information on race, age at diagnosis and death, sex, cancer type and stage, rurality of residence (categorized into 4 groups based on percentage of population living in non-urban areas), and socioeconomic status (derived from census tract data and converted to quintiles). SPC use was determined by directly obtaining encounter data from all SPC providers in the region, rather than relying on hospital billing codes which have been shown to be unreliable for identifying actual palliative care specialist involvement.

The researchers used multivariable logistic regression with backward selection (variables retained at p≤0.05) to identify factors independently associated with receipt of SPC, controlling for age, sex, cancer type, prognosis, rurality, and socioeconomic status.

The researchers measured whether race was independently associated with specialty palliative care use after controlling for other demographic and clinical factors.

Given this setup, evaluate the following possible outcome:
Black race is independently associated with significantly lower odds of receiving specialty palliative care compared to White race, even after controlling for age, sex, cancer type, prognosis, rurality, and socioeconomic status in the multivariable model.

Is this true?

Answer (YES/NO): NO